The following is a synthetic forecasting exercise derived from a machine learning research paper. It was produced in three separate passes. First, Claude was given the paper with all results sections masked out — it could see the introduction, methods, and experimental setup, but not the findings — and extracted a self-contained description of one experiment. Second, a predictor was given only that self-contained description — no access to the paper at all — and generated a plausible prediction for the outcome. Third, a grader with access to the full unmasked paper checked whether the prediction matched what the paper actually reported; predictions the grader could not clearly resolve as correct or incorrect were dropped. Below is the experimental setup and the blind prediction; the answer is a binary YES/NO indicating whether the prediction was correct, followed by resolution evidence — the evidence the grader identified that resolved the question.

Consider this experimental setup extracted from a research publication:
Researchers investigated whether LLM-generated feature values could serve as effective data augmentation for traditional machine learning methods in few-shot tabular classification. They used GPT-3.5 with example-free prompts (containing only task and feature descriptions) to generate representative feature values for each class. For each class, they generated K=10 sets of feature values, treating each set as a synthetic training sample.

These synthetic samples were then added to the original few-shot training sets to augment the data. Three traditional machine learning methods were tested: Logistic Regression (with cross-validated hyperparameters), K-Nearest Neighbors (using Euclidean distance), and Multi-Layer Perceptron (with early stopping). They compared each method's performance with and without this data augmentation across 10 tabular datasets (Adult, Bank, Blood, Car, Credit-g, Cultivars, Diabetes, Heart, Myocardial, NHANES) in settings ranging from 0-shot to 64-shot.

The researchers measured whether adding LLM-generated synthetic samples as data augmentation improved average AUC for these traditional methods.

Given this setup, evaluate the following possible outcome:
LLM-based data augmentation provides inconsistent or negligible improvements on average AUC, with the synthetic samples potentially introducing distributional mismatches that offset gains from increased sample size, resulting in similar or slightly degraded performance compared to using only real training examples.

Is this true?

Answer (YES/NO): NO